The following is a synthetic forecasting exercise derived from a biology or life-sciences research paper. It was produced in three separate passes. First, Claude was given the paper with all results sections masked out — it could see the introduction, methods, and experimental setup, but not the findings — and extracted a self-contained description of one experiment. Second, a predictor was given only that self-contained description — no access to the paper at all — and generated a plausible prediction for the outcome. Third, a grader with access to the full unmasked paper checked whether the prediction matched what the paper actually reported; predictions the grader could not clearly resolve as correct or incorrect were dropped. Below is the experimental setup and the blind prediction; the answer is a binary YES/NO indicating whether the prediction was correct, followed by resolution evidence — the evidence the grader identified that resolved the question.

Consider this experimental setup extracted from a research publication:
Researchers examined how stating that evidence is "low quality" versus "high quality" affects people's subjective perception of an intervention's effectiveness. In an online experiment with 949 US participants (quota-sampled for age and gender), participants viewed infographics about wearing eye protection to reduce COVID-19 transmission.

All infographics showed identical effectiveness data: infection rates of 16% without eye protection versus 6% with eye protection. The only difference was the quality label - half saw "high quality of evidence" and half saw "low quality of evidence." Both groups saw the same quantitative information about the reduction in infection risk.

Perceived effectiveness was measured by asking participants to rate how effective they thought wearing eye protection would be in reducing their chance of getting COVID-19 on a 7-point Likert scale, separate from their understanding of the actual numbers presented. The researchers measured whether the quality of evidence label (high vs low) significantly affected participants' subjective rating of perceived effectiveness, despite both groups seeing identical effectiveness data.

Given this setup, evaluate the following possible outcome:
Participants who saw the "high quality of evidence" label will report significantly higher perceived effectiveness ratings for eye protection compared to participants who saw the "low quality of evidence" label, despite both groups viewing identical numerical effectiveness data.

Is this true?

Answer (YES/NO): YES